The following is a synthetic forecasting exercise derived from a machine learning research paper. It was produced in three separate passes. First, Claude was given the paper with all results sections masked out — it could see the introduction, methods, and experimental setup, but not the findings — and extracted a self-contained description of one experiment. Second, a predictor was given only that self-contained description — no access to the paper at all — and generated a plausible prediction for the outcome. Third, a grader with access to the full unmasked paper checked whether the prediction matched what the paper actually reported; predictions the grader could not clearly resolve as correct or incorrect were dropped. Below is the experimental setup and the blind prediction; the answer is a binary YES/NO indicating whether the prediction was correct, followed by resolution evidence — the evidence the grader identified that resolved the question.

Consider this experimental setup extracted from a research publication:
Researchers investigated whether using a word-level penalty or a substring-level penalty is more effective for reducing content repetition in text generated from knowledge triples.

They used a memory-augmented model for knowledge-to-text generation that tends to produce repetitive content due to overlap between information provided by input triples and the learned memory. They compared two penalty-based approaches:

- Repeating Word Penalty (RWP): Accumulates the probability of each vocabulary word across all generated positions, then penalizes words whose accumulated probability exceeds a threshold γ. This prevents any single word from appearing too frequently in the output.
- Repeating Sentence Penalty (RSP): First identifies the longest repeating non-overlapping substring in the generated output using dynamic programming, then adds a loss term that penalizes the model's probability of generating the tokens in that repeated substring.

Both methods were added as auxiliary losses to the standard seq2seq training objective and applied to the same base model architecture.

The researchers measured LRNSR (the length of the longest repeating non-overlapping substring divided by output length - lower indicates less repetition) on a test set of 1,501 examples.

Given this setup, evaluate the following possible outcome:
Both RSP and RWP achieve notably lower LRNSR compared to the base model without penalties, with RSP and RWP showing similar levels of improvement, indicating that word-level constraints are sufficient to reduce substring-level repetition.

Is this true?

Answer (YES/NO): NO